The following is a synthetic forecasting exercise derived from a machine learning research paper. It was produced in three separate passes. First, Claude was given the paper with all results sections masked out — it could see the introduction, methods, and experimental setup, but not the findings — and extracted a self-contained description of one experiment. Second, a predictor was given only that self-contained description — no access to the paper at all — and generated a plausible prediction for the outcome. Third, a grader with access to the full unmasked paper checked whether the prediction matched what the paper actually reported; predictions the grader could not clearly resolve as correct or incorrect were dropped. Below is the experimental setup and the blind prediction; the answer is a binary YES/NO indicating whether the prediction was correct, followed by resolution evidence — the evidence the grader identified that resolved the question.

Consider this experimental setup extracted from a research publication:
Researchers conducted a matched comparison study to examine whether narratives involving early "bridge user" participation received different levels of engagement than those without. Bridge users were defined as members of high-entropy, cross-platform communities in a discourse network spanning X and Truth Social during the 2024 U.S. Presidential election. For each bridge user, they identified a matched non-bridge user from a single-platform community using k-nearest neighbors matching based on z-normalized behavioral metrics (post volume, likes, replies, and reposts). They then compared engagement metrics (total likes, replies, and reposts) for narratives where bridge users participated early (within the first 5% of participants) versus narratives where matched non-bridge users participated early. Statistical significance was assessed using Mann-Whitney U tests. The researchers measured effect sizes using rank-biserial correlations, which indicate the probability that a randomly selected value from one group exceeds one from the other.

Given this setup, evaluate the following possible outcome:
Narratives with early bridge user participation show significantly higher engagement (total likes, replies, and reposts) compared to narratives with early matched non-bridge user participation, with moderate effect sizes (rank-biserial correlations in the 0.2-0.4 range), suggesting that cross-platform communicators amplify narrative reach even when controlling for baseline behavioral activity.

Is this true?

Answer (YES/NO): NO